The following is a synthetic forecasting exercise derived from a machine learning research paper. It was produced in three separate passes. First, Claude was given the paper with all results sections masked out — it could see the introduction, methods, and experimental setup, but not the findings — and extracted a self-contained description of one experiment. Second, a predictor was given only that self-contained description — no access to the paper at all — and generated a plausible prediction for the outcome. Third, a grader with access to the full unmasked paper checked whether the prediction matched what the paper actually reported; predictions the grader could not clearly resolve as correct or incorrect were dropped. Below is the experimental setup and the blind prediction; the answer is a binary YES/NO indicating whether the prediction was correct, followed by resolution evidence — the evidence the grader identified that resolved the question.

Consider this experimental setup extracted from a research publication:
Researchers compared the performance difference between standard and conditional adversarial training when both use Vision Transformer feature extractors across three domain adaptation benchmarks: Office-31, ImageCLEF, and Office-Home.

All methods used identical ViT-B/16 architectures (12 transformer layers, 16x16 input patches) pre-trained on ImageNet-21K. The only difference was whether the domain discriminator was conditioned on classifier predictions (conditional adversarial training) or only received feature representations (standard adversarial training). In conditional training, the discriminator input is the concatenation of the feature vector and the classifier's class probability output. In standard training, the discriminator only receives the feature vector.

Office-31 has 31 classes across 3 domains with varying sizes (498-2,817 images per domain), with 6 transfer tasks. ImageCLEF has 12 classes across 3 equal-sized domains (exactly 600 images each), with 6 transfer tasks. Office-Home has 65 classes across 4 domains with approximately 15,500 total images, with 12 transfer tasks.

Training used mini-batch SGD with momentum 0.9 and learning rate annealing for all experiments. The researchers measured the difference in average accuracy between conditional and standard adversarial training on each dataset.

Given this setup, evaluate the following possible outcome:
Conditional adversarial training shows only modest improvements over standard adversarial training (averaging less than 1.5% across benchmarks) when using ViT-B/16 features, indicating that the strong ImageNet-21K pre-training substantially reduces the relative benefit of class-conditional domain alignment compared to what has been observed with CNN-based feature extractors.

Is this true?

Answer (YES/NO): NO